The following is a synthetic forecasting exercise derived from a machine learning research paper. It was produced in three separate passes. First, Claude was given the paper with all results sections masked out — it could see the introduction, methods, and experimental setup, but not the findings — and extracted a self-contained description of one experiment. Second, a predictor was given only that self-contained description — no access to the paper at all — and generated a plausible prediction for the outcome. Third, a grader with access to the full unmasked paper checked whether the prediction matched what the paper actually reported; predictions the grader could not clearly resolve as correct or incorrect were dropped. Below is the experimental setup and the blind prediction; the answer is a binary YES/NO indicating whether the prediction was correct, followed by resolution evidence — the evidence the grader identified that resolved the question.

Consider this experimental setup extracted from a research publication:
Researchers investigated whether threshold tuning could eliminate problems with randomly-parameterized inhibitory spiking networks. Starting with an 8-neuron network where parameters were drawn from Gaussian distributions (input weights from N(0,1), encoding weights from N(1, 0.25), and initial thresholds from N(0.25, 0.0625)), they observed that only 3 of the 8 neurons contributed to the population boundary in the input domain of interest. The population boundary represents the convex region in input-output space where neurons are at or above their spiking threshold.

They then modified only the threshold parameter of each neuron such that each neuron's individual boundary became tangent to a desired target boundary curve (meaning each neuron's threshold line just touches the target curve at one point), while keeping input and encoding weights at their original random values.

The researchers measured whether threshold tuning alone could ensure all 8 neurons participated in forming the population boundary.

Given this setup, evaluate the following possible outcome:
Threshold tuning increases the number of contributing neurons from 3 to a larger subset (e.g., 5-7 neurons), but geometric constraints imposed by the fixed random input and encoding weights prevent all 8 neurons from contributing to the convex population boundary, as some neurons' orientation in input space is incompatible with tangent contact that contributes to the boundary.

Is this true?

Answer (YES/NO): NO